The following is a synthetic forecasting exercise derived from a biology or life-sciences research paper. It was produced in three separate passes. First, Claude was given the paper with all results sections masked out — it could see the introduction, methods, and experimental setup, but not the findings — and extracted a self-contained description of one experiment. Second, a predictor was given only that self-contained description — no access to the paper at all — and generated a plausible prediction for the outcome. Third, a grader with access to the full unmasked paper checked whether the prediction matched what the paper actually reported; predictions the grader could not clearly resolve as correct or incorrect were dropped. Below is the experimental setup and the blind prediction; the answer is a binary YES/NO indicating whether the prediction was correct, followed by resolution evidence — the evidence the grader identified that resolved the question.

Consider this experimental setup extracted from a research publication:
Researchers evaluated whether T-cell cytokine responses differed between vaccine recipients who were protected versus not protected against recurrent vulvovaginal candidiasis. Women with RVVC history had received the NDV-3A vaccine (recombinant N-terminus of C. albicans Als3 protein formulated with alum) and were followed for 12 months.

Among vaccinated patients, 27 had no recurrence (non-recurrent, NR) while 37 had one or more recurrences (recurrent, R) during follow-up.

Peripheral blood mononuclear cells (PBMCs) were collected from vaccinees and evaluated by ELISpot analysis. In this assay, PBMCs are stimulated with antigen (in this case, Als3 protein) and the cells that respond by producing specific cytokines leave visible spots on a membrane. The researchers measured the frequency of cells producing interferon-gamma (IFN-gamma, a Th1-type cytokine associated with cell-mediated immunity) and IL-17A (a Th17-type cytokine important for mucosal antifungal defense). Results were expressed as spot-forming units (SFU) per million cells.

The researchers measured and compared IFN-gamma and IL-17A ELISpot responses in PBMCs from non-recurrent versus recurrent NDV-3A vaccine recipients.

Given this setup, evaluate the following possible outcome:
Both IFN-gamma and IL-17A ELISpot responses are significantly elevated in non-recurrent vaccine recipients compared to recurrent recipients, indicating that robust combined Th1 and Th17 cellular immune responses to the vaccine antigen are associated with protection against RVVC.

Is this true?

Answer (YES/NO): NO